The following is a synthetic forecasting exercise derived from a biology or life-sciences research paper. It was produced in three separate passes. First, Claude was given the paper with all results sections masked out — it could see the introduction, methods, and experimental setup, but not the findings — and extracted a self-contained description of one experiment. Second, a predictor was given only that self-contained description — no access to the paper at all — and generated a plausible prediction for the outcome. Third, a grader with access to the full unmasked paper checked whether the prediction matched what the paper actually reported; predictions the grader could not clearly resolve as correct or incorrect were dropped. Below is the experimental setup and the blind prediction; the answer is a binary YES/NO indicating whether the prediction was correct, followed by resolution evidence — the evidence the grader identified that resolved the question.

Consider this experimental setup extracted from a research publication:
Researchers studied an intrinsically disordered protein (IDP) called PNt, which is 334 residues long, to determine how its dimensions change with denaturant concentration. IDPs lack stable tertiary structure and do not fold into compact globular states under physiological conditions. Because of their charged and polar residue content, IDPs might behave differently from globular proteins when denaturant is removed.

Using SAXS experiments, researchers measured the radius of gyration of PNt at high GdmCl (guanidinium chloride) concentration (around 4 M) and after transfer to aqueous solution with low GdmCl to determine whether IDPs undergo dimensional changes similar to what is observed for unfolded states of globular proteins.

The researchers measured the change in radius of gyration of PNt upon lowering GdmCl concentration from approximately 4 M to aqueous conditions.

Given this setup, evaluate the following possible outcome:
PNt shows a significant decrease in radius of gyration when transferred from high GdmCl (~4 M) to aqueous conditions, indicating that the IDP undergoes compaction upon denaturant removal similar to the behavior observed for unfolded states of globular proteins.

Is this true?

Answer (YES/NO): YES